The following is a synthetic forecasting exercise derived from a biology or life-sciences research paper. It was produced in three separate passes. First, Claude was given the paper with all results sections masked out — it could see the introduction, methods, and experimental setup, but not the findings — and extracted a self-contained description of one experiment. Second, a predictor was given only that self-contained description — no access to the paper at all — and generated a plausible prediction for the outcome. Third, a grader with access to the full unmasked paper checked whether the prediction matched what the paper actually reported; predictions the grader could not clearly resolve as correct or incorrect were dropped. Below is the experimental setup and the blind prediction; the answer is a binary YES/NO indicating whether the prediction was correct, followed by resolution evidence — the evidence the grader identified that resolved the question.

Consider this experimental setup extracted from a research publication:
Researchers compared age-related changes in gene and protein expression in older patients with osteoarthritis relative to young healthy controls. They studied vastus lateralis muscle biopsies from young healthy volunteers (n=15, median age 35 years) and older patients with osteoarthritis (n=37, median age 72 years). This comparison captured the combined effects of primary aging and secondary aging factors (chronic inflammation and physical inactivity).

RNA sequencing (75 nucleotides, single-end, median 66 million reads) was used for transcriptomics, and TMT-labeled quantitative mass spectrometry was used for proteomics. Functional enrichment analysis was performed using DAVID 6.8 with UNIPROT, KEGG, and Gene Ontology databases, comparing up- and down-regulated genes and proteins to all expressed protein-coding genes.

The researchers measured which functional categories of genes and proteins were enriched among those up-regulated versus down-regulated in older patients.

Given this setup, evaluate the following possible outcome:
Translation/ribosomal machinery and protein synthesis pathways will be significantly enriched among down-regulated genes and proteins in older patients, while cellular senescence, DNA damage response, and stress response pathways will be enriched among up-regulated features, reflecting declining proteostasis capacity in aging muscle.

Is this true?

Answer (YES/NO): NO